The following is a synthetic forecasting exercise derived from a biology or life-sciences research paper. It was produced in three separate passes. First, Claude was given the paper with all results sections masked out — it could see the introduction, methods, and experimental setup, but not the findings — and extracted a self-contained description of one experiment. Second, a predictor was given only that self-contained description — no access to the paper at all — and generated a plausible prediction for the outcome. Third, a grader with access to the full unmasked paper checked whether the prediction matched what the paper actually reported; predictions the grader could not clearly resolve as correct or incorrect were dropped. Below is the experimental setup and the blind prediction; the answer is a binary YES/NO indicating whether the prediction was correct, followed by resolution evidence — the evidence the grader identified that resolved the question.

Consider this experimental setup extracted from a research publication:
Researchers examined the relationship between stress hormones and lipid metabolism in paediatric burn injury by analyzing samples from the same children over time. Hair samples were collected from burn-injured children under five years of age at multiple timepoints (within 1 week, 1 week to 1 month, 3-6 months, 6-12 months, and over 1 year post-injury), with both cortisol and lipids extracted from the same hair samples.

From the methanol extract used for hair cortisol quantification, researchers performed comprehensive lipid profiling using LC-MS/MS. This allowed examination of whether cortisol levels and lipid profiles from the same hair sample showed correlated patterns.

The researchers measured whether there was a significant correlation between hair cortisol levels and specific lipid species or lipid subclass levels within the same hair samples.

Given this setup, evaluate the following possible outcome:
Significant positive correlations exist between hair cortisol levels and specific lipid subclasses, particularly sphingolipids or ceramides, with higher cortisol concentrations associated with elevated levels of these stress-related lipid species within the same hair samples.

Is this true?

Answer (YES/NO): NO